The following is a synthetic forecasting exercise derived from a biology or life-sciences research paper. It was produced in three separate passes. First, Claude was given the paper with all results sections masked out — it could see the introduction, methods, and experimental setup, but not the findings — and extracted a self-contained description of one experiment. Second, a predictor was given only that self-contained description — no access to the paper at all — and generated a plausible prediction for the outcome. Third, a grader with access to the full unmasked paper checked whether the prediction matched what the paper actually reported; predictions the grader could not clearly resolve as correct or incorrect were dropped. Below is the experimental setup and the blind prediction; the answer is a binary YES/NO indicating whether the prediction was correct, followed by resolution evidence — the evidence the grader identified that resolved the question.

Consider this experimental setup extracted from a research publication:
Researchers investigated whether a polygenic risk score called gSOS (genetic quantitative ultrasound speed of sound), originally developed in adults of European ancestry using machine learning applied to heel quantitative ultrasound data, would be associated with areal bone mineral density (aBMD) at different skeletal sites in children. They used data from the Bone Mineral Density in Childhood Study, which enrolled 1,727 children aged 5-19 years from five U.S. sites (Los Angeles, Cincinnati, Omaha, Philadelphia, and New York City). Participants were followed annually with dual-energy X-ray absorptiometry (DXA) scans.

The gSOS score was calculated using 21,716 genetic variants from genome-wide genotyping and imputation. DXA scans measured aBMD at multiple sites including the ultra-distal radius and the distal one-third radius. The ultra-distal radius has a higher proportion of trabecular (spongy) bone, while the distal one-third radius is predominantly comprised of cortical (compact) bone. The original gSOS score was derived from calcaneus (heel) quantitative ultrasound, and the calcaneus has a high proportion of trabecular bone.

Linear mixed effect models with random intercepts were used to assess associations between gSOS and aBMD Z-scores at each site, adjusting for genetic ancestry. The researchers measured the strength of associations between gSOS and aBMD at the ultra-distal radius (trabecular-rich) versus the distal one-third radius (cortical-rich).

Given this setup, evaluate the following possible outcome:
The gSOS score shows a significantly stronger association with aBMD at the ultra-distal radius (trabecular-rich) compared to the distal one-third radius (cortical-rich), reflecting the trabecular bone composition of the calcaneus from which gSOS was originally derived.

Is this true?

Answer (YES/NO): YES